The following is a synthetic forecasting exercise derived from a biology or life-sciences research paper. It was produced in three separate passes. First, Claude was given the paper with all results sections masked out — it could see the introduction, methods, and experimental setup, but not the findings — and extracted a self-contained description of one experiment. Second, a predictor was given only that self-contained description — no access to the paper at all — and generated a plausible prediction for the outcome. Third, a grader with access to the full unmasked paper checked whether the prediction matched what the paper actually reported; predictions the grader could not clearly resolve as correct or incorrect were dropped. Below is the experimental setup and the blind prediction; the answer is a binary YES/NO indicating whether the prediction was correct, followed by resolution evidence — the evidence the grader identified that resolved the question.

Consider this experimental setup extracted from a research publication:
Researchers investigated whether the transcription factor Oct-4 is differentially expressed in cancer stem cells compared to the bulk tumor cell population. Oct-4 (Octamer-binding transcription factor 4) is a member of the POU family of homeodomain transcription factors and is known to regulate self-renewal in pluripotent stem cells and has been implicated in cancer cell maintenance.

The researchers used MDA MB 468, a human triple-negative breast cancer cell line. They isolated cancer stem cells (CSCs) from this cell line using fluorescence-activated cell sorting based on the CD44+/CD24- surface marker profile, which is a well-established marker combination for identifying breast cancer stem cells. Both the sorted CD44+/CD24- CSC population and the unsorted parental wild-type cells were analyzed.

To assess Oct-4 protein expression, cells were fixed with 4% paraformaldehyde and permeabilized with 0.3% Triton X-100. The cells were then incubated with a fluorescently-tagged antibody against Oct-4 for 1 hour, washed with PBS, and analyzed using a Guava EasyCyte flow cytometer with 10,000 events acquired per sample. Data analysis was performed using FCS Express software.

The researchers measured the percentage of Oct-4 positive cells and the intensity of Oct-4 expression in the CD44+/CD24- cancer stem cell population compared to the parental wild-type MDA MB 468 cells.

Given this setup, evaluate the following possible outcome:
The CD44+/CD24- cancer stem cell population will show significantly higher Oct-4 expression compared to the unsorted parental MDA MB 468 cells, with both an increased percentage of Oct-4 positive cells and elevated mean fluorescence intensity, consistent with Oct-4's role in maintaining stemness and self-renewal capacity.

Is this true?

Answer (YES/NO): YES